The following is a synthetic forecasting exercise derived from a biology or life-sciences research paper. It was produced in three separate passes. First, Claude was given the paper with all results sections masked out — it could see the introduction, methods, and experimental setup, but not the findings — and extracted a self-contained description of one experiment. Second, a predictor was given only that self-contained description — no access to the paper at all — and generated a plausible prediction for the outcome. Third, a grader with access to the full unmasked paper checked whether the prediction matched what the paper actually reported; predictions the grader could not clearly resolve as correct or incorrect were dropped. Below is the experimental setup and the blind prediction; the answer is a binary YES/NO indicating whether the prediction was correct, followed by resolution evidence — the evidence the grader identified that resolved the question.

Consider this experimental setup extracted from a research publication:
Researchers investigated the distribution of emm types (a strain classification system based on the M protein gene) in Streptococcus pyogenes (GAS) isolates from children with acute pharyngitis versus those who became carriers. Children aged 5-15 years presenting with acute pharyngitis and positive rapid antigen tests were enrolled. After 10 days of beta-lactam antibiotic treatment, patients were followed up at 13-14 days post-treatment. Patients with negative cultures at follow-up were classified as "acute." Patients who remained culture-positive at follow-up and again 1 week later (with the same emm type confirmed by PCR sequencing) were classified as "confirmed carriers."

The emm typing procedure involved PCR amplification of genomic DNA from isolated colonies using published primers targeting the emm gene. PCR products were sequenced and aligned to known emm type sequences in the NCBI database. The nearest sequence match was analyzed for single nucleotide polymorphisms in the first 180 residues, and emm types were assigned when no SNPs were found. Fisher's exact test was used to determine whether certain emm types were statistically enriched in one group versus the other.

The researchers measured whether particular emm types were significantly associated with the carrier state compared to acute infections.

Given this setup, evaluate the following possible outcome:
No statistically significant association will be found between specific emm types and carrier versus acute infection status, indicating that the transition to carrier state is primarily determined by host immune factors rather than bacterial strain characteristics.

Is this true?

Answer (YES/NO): NO